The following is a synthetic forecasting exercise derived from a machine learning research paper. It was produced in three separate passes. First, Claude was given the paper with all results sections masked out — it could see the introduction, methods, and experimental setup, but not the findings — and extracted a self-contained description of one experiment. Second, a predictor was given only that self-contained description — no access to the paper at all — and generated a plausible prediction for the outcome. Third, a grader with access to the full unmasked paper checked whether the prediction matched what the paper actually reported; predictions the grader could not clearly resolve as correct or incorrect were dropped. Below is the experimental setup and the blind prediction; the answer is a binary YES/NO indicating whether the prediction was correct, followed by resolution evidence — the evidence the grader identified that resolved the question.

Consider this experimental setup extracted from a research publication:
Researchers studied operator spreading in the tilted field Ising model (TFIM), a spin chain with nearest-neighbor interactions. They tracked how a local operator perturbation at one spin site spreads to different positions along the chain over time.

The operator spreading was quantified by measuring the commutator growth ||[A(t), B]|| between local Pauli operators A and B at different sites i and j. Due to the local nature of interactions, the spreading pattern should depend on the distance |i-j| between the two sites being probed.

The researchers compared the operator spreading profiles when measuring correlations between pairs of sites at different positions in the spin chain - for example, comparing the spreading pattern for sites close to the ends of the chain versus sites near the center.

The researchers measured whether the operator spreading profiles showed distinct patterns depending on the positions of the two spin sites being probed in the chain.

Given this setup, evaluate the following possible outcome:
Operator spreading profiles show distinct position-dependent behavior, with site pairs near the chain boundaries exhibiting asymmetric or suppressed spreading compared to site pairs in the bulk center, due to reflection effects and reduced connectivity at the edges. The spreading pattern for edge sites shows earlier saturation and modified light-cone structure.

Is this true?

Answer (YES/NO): NO